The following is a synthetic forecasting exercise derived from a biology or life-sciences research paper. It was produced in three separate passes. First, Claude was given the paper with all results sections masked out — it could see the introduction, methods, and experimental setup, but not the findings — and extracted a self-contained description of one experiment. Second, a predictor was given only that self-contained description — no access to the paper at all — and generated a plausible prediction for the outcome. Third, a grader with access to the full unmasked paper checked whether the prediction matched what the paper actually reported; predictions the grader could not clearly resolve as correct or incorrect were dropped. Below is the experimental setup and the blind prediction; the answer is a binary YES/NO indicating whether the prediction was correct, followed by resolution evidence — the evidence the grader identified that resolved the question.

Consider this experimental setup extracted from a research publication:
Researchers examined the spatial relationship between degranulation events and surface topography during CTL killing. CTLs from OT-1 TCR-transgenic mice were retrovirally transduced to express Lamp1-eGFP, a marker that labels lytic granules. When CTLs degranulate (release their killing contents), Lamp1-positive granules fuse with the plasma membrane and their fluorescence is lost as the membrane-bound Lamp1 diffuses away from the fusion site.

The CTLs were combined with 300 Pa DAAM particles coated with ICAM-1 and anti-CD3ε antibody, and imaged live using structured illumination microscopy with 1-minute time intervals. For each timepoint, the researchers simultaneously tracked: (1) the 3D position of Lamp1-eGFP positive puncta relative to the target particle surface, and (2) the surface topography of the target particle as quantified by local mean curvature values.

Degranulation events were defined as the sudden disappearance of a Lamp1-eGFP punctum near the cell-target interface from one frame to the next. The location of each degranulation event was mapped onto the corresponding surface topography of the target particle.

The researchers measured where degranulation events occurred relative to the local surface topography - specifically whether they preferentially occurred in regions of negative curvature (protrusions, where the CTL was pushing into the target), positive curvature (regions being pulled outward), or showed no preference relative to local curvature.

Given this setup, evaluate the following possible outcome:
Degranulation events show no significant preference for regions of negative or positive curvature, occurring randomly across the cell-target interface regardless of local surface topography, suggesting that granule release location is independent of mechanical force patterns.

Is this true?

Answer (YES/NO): NO